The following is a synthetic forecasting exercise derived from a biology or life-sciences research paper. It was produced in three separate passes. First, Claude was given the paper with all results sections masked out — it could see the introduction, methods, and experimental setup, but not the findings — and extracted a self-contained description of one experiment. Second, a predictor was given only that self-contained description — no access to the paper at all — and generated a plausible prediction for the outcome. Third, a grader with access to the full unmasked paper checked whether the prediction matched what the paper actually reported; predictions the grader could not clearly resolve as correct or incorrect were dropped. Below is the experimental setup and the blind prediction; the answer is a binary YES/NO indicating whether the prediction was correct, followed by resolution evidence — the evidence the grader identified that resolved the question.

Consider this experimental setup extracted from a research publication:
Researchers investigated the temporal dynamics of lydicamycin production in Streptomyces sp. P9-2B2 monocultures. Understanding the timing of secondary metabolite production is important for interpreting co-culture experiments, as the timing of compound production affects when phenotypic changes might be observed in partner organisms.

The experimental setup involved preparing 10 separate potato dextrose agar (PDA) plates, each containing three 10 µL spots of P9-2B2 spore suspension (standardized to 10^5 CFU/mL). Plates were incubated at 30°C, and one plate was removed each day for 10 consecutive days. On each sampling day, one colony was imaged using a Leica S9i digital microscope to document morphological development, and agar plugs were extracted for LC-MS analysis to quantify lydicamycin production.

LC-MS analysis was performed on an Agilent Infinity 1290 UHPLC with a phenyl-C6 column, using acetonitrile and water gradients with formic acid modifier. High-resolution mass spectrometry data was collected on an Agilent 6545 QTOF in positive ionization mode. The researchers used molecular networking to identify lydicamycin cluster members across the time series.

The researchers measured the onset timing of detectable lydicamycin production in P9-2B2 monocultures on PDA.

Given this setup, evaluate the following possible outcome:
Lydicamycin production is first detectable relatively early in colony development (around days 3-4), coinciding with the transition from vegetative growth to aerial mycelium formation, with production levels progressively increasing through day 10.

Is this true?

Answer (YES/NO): YES